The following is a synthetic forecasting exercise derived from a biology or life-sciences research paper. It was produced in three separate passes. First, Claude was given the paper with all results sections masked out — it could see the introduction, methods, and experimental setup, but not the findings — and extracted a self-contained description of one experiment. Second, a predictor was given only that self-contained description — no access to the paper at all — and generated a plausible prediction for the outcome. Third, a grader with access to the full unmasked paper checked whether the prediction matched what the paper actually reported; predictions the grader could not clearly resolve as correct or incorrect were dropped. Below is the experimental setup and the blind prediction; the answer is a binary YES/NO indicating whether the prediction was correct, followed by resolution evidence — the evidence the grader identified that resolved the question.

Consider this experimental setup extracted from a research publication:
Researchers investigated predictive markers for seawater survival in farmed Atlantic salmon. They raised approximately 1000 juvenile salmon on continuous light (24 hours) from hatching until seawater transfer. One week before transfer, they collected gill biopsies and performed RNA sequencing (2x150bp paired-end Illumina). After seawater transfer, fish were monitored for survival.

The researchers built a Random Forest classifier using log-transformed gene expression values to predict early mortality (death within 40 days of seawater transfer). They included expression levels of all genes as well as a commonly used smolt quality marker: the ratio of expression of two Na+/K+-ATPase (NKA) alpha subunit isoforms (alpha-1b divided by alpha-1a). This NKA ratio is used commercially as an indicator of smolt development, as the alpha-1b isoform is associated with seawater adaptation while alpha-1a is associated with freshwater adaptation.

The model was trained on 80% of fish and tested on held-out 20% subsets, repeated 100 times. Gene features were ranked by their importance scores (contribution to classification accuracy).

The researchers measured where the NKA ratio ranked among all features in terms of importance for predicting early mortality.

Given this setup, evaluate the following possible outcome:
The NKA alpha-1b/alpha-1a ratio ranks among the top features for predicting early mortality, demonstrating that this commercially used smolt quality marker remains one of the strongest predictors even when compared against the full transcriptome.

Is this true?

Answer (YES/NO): NO